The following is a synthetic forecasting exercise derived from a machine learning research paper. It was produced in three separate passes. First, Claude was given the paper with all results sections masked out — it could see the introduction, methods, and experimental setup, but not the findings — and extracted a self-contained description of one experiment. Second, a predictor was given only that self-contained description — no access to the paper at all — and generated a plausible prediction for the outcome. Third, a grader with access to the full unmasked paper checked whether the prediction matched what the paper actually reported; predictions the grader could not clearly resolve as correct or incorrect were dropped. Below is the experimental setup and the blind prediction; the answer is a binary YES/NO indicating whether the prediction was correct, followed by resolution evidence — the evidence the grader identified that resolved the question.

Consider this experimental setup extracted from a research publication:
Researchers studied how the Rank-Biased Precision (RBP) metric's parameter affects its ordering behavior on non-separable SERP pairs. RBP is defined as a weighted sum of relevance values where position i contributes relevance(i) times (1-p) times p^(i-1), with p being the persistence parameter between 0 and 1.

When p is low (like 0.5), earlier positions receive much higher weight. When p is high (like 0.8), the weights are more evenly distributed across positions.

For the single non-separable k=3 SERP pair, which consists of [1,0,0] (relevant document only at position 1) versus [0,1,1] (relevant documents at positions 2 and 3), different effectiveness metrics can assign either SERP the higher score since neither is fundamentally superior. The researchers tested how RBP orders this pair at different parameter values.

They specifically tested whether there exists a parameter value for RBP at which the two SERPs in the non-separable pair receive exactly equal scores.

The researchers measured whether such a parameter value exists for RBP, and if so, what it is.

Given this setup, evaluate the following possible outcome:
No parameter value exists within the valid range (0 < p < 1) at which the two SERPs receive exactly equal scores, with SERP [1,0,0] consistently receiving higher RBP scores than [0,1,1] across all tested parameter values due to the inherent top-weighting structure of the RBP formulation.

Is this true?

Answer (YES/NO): NO